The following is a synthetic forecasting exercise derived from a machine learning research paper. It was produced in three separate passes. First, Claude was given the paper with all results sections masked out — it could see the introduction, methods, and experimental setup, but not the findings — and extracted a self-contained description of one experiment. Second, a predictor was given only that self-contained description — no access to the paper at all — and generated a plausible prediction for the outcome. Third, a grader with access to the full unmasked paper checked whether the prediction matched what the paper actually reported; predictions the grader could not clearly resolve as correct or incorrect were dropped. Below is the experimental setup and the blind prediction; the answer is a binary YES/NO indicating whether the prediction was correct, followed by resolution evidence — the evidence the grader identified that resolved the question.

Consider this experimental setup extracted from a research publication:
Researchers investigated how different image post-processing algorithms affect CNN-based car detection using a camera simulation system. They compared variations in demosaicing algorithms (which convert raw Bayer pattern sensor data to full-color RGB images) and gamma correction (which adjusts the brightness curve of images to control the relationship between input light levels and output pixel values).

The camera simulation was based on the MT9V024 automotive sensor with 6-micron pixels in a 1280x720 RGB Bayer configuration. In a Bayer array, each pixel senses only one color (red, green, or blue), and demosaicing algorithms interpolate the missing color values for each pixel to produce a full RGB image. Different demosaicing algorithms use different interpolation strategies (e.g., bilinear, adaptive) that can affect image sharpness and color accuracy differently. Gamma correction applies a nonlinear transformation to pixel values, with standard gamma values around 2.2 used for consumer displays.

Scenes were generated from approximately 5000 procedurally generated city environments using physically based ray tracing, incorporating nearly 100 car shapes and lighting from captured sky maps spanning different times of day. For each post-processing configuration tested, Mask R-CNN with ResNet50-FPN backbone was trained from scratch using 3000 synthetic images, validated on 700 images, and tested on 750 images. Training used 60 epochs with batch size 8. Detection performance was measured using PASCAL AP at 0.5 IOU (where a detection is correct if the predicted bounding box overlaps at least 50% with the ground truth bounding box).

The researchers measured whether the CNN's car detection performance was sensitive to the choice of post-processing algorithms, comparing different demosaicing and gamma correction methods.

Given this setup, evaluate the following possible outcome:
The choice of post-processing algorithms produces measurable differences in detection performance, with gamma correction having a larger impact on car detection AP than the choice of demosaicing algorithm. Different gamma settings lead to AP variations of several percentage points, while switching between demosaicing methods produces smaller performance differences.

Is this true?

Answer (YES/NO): NO